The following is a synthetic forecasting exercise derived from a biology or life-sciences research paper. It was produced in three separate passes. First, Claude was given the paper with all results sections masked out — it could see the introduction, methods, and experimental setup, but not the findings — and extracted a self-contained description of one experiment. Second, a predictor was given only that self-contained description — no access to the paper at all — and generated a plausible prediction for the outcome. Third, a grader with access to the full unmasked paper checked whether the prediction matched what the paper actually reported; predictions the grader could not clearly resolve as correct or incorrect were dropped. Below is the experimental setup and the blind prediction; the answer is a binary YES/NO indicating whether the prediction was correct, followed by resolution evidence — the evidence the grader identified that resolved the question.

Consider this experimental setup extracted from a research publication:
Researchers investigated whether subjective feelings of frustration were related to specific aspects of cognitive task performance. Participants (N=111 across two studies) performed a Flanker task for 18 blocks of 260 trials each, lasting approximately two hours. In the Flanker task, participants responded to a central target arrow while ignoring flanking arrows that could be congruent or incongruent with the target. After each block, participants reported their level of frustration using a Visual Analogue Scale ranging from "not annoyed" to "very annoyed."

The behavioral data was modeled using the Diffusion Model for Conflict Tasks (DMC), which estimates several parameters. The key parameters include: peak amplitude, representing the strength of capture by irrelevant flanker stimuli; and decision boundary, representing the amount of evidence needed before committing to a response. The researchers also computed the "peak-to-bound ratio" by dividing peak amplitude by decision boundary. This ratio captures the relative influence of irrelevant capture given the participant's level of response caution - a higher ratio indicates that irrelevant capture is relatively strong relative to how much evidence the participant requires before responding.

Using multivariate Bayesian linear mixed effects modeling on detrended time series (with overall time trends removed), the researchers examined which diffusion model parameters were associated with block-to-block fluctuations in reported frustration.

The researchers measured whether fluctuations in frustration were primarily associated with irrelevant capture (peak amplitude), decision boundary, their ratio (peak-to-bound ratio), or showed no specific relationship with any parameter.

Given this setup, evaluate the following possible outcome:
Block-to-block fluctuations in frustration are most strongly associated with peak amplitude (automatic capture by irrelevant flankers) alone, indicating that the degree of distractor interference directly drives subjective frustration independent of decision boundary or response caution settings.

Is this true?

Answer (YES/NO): NO